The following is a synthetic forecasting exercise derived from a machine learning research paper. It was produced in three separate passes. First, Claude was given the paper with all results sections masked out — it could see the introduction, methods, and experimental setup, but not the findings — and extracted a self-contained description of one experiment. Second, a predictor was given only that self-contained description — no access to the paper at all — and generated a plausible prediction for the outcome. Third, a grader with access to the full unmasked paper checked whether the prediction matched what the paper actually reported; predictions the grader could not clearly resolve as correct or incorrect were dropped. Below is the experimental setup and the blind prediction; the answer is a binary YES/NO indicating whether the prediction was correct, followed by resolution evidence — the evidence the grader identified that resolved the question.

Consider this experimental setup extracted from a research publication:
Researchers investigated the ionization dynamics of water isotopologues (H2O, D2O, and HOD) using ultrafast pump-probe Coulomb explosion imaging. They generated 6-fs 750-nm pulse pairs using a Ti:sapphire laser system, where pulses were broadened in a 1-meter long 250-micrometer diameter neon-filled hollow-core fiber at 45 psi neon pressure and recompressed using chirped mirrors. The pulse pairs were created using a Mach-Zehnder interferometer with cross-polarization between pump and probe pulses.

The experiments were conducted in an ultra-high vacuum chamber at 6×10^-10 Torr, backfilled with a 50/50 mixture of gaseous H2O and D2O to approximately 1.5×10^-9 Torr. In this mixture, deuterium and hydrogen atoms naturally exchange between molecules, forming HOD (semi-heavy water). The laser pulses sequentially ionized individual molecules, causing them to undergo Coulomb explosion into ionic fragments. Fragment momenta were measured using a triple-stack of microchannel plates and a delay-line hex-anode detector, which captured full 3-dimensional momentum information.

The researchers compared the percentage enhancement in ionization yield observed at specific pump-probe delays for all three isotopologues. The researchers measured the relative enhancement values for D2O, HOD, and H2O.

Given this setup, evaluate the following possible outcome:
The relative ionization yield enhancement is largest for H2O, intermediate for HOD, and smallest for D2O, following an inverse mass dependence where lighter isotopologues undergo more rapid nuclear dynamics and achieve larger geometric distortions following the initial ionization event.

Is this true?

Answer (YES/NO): NO